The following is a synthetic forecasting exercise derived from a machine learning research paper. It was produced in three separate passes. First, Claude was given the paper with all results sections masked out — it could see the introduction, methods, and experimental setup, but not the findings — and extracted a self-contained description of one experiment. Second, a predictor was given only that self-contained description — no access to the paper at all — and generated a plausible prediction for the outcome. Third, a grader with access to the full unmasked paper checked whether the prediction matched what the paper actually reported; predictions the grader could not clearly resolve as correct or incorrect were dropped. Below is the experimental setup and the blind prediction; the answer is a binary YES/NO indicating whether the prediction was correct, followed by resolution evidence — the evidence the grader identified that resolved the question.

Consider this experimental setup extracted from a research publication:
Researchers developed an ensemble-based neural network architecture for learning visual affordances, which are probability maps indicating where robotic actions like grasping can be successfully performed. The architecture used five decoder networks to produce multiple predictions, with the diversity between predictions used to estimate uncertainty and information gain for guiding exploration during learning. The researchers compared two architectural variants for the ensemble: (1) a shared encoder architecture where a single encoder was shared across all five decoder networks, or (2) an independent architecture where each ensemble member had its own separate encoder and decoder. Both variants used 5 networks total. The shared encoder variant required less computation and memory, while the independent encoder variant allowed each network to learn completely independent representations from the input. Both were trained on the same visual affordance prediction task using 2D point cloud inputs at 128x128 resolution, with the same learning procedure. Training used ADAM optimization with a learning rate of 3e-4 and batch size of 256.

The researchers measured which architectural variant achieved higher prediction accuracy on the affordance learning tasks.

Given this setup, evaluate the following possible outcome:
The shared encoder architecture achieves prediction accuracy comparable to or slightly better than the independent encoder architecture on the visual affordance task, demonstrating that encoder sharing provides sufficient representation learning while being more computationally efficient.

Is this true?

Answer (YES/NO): YES